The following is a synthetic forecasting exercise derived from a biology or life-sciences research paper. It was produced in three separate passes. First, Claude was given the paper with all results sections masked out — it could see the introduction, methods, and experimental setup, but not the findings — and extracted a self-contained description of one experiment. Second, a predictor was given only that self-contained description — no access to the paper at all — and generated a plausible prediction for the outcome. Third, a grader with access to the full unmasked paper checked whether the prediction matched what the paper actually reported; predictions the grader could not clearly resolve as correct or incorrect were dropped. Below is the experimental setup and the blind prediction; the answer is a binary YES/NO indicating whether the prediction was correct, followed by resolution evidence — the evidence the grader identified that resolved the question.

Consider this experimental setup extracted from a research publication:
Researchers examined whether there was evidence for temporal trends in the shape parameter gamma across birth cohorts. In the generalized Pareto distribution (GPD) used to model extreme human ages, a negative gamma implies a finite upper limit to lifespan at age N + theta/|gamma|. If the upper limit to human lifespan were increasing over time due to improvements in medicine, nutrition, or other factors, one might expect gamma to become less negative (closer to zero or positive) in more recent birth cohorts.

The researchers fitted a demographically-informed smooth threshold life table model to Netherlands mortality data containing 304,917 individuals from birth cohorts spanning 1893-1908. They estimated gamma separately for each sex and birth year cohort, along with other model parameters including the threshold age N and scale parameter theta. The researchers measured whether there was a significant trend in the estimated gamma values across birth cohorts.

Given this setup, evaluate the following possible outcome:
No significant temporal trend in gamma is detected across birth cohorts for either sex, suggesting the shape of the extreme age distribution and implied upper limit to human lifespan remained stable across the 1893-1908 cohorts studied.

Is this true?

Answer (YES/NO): YES